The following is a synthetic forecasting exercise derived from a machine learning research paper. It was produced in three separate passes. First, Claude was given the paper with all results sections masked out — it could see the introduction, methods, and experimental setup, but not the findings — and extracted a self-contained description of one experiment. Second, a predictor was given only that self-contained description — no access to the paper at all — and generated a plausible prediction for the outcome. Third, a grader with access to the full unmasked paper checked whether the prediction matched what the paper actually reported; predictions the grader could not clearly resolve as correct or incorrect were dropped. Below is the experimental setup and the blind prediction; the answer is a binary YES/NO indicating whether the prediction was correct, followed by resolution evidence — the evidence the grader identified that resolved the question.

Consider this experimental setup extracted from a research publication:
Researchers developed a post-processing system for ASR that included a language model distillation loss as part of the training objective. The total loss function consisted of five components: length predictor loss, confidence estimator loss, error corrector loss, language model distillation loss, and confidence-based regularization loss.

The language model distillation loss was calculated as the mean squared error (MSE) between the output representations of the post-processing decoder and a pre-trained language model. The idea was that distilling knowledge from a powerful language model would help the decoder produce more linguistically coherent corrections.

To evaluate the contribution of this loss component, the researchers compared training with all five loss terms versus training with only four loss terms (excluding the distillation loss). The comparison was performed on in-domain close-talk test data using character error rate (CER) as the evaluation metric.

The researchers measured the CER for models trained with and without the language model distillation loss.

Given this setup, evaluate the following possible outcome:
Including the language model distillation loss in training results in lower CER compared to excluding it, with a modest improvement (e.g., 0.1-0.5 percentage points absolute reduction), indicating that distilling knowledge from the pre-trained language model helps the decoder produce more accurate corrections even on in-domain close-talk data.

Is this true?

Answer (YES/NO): YES